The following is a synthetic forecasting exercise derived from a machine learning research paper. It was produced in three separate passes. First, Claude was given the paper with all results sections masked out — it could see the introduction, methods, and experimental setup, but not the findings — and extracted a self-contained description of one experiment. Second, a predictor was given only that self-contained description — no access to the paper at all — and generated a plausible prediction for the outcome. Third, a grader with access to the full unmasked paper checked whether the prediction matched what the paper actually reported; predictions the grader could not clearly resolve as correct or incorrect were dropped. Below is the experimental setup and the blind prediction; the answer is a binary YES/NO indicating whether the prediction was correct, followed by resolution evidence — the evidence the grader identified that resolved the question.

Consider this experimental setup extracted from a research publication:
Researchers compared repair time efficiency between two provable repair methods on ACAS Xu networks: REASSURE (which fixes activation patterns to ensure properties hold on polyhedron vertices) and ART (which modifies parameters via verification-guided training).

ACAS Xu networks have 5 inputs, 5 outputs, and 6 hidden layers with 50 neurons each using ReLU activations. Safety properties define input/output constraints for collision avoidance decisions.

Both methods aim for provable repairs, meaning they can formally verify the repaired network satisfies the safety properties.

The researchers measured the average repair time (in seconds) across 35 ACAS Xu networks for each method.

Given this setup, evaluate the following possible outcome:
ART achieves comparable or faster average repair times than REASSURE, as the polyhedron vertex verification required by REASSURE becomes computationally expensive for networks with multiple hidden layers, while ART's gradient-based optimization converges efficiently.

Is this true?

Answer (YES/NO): YES